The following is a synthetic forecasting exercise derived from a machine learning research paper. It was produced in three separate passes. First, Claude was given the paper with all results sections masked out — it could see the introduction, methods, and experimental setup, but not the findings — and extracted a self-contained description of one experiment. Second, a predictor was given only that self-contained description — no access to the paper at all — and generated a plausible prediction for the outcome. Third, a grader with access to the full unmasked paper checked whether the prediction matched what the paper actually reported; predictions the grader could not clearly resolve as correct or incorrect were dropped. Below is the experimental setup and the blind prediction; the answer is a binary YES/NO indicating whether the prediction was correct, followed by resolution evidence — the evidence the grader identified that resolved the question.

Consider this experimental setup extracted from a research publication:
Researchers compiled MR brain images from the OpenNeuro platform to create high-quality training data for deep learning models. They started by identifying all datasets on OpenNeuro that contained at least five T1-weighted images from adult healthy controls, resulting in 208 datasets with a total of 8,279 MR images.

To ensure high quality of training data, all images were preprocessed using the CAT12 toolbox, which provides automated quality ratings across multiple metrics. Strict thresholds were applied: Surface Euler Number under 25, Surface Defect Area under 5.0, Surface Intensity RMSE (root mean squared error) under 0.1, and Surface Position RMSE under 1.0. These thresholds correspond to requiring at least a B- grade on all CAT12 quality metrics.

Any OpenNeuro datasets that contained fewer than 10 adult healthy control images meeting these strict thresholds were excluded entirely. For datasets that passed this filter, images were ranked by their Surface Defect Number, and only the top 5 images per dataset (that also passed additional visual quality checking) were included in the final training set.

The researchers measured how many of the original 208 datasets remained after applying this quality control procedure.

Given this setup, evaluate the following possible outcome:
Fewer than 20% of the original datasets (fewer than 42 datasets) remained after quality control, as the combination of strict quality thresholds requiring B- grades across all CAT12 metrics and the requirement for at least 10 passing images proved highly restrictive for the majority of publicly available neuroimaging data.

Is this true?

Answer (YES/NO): NO